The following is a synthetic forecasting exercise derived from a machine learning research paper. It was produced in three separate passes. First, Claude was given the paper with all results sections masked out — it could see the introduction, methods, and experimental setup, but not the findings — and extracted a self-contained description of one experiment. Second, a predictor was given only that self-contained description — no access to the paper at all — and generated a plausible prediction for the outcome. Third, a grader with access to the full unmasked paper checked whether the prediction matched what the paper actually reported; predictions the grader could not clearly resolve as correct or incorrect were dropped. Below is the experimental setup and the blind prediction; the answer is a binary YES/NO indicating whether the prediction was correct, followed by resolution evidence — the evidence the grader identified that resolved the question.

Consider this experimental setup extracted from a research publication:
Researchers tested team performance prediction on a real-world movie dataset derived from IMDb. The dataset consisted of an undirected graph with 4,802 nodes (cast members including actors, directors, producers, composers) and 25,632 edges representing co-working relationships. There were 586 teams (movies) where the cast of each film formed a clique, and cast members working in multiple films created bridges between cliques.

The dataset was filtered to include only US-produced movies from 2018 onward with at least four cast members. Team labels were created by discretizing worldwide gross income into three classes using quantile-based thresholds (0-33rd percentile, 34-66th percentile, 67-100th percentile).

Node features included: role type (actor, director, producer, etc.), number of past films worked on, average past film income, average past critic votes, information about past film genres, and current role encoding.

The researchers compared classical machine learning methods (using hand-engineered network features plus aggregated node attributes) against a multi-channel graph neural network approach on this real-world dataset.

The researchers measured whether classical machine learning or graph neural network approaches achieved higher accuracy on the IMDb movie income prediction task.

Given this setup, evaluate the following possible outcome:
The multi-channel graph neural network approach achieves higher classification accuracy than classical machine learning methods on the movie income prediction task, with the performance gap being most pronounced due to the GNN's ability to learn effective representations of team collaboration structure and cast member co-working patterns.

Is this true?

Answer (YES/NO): YES